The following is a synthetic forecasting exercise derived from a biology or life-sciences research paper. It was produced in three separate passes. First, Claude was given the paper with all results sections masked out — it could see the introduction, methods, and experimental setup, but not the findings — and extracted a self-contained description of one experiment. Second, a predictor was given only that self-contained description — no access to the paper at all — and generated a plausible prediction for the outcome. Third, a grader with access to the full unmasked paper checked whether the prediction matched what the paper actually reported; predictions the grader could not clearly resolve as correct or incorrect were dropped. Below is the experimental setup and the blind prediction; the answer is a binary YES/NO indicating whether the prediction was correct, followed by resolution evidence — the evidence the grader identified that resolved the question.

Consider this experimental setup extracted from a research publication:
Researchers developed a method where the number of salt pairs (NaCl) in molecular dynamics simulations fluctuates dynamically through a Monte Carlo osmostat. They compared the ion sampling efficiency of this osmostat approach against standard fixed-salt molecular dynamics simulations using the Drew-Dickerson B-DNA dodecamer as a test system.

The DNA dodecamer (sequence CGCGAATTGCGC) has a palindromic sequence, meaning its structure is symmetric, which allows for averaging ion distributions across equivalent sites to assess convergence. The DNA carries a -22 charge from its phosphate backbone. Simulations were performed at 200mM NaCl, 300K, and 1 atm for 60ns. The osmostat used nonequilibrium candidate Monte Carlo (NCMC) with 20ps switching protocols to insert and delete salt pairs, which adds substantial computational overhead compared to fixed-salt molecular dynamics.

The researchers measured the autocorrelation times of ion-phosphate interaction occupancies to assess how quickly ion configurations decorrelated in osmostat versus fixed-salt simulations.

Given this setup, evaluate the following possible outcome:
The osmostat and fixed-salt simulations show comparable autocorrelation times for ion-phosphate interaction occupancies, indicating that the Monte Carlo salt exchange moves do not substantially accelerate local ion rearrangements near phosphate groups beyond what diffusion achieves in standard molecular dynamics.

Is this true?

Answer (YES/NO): NO